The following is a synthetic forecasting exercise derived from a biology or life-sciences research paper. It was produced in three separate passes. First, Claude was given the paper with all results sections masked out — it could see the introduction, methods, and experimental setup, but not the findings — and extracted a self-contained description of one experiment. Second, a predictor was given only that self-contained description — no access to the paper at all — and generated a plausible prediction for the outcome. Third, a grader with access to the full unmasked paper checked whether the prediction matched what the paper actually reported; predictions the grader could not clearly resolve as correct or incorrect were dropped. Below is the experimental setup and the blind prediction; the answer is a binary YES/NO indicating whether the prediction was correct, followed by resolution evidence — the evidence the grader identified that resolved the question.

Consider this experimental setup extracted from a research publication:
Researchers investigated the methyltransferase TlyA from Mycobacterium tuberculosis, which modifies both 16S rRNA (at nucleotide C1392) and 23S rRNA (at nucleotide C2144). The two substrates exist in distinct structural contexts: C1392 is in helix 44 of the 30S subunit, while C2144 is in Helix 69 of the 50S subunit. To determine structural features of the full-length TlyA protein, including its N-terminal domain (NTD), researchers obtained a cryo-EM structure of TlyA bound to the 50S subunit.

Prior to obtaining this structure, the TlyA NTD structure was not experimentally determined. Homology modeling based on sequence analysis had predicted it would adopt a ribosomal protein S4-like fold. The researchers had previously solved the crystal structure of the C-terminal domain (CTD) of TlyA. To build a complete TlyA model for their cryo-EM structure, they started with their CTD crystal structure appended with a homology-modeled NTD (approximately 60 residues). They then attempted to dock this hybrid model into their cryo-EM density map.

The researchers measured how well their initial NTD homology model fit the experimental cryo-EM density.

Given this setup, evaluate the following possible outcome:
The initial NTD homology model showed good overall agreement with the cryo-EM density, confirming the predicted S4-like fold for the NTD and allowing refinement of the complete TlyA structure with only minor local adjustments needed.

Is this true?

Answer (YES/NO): NO